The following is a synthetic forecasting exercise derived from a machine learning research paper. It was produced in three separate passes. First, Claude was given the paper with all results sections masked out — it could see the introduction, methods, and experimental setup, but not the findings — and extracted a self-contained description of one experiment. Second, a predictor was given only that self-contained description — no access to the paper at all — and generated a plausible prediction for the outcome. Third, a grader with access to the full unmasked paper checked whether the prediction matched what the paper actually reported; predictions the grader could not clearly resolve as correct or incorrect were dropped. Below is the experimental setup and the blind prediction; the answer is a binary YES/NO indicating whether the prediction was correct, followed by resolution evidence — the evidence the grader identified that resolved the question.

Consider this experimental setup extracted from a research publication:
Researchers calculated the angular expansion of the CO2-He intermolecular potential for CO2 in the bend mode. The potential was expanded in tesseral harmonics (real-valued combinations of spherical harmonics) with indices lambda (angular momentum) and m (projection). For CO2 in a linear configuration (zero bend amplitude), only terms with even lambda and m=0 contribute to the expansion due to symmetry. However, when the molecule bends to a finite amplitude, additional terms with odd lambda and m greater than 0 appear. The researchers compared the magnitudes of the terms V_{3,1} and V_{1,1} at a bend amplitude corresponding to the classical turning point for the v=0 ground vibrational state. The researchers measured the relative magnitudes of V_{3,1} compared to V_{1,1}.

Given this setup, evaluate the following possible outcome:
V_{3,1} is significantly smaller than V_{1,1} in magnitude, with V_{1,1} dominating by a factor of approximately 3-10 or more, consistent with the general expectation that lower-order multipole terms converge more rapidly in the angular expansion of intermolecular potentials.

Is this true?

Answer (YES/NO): NO